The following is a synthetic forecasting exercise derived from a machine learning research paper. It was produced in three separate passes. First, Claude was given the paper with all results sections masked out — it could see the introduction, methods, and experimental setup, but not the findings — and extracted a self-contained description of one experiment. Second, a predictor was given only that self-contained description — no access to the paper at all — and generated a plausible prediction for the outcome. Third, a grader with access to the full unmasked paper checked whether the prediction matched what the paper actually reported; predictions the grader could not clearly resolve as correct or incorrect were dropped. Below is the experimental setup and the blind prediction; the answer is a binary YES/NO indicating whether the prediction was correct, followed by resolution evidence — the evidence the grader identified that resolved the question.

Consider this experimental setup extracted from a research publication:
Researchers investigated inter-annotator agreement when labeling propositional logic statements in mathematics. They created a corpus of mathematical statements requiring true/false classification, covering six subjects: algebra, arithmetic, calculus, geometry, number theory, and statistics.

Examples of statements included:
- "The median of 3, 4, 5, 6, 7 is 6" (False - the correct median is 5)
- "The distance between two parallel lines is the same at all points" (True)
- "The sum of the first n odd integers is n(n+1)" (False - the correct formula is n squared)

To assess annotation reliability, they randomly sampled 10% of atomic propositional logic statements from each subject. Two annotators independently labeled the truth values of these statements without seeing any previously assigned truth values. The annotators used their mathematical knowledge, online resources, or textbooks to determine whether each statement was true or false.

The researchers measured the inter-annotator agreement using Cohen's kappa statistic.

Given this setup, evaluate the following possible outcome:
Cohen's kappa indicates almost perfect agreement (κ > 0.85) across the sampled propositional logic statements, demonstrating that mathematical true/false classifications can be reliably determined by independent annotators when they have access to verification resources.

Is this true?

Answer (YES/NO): NO